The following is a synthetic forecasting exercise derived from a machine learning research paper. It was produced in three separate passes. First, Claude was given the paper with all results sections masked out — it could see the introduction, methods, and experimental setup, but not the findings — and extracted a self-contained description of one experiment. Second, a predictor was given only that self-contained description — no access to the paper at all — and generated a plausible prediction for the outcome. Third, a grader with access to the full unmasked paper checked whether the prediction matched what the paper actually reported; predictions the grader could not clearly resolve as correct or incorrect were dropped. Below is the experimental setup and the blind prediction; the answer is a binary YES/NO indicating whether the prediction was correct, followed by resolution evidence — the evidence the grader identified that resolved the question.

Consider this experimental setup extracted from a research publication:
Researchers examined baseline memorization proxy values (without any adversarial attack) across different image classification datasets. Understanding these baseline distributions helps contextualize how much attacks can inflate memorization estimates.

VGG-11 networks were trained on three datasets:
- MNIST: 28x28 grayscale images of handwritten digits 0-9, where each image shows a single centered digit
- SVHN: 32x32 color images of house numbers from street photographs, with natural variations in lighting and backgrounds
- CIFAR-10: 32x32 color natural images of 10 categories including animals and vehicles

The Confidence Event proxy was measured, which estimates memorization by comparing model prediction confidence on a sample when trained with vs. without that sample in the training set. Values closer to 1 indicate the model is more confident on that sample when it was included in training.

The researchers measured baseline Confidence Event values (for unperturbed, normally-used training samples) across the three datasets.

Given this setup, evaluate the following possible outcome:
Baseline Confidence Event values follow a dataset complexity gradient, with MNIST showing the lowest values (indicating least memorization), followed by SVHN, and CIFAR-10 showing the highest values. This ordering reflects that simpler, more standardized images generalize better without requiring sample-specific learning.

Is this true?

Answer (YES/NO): YES